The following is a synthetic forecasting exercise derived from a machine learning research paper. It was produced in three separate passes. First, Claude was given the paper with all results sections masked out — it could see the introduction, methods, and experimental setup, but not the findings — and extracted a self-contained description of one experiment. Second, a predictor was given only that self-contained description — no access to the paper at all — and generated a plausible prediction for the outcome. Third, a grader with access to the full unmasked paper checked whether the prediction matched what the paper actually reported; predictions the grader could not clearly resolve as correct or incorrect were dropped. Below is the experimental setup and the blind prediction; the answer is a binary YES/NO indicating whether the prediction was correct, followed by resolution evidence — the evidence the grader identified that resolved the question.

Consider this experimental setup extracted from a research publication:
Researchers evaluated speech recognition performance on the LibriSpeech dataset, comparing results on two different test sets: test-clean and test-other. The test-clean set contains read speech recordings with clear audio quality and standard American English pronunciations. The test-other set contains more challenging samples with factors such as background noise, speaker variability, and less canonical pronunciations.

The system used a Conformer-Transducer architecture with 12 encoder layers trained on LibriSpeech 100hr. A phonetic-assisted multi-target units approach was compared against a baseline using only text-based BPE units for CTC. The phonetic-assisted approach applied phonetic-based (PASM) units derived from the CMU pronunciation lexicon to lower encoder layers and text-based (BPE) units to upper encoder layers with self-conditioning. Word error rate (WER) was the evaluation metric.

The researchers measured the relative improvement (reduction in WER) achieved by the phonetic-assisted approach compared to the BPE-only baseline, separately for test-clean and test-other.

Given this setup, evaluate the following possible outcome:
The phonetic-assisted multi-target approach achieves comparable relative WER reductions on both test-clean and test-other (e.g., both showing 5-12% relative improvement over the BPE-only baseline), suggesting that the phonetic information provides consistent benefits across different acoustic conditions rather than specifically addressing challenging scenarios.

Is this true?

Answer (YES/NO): NO